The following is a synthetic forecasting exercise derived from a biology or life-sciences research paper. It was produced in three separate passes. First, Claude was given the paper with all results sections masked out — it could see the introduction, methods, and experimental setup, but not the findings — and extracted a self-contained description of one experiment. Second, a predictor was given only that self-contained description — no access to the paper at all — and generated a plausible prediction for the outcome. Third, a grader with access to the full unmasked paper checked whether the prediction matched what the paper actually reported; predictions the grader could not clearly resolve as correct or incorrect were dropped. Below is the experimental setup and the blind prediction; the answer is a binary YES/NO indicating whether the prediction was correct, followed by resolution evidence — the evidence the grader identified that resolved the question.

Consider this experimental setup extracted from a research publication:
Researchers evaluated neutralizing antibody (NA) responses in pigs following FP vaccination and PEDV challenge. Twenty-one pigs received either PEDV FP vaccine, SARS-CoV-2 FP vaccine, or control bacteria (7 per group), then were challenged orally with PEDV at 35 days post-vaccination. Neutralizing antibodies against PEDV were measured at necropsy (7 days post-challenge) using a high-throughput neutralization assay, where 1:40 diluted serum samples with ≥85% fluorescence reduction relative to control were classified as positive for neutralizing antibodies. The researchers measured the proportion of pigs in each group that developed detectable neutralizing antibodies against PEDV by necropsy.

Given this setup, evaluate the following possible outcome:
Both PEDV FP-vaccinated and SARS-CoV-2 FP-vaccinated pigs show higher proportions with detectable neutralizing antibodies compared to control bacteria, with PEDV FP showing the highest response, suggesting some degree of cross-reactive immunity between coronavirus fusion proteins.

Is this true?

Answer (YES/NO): NO